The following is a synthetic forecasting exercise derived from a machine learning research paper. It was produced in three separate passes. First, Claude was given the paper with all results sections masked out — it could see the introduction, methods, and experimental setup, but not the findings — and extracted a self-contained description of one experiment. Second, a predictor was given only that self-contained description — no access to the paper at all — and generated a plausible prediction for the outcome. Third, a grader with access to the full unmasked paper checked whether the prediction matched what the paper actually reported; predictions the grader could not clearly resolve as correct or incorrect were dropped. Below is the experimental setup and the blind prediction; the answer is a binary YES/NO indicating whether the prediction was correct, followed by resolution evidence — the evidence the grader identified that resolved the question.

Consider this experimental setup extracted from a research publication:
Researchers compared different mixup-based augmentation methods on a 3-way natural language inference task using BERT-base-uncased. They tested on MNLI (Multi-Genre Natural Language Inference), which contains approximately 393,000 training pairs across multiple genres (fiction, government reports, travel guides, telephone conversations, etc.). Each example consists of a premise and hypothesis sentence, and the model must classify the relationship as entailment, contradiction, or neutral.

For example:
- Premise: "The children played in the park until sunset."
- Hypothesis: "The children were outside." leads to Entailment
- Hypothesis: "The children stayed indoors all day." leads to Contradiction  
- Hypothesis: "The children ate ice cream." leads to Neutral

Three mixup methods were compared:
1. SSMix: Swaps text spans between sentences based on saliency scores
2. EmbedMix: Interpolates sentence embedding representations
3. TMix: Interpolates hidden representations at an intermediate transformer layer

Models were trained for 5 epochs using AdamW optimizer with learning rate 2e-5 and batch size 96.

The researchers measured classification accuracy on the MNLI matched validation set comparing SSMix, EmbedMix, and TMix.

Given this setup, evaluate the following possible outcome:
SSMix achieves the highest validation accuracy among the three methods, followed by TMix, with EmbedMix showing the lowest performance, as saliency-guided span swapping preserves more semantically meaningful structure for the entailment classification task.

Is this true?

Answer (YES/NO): NO